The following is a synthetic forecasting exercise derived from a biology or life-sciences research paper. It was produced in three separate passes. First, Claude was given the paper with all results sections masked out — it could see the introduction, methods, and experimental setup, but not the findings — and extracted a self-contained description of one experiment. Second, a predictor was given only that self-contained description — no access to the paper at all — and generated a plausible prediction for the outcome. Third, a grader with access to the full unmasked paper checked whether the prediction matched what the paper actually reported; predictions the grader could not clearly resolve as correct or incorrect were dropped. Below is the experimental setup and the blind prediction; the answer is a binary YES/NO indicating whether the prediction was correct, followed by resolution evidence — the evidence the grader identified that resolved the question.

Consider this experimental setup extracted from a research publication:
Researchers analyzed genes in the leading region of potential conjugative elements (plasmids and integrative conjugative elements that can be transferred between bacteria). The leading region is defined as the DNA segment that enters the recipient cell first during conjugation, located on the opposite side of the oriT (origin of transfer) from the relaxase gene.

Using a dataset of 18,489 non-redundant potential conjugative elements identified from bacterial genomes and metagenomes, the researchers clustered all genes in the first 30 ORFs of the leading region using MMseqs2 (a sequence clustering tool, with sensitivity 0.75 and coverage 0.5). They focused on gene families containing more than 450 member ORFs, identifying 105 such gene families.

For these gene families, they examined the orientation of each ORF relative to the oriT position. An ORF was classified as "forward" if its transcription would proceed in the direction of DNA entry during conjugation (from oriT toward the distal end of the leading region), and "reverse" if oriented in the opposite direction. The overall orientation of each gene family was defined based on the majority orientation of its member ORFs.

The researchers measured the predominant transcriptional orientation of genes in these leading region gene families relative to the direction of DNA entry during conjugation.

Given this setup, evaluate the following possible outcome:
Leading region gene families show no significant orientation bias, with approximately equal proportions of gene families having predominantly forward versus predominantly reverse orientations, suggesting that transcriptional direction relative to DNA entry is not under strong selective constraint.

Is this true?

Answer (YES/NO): NO